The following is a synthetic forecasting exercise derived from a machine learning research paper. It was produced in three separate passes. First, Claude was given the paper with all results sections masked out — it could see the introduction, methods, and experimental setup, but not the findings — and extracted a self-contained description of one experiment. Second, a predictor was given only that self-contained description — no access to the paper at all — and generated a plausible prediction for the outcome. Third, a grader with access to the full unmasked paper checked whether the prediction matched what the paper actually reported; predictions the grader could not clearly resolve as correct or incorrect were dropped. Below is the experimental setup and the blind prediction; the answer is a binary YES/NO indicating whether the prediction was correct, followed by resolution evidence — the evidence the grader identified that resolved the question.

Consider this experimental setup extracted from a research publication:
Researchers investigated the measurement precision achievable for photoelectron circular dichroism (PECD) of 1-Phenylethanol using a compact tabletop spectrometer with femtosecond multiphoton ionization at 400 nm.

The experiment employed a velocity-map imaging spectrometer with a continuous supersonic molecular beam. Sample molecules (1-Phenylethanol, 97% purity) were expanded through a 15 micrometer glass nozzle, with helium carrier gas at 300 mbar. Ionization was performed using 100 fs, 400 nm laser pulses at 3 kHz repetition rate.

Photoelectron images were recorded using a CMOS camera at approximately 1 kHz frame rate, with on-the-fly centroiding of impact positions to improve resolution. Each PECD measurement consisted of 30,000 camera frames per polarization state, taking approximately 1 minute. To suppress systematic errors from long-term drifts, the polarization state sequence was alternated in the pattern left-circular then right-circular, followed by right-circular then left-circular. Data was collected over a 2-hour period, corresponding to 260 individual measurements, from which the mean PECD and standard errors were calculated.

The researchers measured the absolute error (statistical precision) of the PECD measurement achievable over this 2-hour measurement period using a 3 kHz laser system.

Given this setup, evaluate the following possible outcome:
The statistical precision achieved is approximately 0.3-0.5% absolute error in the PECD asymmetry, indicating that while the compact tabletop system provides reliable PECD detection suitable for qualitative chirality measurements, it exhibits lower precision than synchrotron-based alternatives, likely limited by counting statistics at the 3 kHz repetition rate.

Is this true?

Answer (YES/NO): NO